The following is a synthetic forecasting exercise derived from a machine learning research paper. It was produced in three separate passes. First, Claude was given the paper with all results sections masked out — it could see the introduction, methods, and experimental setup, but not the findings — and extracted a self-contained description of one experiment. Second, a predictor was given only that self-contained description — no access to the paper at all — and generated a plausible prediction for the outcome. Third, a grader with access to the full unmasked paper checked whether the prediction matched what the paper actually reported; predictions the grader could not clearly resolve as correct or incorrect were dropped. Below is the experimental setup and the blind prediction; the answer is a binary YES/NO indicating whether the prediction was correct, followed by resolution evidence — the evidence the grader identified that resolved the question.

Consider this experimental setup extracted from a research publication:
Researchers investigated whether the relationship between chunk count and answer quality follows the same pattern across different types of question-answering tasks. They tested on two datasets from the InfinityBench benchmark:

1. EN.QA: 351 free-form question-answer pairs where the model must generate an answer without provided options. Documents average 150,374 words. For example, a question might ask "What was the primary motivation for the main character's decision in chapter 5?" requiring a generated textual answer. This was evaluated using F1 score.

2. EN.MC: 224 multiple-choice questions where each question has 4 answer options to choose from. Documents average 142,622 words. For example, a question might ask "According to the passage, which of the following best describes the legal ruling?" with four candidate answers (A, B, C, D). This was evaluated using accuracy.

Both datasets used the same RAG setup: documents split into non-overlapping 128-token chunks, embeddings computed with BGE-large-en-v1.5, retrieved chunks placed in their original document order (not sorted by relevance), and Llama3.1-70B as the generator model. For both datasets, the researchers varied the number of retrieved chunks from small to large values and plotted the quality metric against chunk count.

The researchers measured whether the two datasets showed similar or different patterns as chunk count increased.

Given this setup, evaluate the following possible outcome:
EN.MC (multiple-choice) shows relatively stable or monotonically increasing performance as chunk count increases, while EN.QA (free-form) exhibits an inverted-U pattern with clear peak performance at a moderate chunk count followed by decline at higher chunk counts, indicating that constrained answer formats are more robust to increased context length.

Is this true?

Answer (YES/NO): NO